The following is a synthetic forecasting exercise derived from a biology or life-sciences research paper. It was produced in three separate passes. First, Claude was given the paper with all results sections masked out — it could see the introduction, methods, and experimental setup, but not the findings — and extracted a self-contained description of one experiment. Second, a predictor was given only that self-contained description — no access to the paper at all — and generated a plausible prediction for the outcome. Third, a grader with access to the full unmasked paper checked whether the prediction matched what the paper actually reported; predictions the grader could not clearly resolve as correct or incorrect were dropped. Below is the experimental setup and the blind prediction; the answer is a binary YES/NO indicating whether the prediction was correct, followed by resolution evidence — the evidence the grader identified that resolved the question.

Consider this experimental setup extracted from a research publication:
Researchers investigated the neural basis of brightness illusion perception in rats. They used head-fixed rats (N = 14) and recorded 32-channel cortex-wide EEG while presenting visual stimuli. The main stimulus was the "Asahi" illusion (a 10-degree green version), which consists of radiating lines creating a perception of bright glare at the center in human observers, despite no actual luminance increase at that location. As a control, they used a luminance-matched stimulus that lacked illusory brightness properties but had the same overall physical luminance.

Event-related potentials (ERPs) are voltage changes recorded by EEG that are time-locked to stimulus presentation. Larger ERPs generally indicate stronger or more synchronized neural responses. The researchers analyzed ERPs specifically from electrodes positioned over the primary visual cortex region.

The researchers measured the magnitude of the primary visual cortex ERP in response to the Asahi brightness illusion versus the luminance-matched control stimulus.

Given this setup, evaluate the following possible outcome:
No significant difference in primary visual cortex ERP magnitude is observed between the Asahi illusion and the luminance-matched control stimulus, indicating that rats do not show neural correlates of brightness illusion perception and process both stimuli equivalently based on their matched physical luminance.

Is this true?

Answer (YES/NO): NO